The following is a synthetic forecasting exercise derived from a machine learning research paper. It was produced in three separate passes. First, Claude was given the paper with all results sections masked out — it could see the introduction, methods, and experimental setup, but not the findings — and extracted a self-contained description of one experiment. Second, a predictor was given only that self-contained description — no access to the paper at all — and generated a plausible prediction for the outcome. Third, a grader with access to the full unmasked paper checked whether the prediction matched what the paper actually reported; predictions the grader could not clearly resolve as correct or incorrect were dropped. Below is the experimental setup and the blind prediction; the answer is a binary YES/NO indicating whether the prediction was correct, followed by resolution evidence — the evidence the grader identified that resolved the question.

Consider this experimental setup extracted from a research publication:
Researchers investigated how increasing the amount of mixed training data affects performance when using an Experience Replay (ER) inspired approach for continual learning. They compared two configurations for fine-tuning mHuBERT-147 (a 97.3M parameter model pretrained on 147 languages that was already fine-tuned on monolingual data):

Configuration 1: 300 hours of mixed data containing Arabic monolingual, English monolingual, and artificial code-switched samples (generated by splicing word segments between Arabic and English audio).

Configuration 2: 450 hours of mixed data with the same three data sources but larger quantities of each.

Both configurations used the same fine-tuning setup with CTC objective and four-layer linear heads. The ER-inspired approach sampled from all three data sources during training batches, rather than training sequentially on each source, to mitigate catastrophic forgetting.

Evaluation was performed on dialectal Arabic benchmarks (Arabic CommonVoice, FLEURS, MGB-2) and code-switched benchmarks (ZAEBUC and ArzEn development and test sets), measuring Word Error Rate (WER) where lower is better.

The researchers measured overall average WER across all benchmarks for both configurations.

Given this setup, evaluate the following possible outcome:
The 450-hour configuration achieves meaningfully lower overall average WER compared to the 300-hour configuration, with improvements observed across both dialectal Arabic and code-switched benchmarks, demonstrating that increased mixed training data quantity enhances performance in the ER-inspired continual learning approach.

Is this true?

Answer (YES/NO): NO